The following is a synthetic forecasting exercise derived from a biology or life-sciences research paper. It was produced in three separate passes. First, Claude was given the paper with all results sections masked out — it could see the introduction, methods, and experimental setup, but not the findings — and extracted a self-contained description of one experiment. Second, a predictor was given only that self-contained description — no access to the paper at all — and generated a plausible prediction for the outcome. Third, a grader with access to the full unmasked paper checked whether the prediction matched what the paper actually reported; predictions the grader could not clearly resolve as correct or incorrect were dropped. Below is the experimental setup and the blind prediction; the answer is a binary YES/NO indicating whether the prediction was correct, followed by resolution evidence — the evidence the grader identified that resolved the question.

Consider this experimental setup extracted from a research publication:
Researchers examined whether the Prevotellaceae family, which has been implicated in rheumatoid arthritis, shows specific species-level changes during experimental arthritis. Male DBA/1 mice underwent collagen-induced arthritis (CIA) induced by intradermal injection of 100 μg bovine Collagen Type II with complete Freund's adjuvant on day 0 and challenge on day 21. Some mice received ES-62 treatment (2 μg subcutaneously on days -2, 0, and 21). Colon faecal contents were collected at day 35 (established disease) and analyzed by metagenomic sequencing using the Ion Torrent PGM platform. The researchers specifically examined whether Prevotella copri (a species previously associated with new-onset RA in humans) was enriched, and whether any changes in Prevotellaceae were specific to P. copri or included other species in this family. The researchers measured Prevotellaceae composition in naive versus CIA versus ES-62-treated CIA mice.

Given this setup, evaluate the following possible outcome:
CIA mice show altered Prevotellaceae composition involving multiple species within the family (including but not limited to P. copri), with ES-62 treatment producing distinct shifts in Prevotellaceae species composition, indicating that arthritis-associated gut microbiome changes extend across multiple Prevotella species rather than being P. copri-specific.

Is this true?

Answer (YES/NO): NO